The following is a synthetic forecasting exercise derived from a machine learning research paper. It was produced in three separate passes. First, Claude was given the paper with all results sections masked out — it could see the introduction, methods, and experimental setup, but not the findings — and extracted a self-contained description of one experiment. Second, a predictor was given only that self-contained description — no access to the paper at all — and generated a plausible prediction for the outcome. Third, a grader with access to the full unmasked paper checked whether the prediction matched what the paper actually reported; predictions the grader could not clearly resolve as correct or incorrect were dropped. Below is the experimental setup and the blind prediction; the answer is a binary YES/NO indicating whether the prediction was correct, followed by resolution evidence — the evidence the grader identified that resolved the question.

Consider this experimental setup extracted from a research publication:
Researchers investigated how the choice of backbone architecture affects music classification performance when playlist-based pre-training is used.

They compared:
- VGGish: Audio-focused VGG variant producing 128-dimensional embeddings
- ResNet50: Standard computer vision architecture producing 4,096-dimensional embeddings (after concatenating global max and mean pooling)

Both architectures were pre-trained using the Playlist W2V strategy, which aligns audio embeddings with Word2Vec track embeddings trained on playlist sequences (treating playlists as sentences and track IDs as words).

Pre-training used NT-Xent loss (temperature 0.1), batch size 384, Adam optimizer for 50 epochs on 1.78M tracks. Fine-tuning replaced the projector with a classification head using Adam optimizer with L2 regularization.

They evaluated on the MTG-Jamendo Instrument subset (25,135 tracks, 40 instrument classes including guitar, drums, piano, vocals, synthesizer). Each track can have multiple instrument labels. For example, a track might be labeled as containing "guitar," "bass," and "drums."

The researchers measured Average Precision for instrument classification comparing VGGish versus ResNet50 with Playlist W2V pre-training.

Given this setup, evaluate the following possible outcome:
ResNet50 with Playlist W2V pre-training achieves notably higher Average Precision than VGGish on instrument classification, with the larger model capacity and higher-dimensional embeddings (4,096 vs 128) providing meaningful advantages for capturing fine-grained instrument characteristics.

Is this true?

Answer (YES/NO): NO